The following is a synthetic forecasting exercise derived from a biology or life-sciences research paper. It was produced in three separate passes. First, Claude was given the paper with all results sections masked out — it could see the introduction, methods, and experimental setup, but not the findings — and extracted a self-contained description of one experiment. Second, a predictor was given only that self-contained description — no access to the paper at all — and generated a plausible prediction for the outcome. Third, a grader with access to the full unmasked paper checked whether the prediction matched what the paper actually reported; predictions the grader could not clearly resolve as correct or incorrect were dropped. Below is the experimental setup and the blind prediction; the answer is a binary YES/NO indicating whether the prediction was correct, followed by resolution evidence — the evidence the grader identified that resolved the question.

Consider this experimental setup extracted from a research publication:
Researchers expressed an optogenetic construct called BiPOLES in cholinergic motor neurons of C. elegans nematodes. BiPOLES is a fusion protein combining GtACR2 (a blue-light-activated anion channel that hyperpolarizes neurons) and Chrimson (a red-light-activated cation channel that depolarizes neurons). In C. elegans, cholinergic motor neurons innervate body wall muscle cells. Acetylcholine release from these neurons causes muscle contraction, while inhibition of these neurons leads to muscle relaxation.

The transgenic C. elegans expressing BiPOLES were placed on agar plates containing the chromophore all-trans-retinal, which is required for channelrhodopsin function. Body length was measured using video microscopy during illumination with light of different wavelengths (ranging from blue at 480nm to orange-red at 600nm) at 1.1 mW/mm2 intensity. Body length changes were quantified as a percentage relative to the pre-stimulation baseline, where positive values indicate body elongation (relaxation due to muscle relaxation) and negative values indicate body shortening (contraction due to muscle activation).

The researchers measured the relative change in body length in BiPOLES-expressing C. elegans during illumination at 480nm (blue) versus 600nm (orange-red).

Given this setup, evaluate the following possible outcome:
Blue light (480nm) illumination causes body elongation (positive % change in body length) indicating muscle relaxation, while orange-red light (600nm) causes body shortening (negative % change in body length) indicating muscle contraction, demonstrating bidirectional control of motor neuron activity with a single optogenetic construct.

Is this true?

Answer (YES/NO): YES